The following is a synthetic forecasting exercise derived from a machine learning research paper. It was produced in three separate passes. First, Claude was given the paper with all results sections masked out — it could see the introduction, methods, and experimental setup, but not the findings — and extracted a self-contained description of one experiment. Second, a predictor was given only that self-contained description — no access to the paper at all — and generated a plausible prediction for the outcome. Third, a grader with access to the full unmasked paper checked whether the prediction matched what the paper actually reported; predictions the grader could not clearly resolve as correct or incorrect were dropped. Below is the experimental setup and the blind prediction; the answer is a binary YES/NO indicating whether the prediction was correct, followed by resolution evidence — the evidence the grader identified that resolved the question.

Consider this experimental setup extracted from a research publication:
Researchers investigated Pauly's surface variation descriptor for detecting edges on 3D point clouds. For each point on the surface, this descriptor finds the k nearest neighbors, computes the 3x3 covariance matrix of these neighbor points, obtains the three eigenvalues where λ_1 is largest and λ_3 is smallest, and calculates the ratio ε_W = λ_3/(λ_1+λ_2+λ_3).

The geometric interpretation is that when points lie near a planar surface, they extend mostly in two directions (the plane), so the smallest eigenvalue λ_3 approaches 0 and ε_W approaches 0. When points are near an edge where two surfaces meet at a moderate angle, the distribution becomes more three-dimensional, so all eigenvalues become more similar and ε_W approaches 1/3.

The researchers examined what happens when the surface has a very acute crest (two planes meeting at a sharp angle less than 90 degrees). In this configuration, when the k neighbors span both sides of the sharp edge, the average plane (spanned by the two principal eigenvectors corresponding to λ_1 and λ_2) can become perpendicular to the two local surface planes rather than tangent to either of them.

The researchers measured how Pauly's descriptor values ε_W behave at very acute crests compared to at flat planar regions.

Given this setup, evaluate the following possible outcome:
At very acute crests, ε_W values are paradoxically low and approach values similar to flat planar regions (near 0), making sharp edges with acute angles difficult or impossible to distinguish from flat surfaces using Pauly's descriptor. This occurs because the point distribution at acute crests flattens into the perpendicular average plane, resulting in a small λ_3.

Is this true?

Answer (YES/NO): YES